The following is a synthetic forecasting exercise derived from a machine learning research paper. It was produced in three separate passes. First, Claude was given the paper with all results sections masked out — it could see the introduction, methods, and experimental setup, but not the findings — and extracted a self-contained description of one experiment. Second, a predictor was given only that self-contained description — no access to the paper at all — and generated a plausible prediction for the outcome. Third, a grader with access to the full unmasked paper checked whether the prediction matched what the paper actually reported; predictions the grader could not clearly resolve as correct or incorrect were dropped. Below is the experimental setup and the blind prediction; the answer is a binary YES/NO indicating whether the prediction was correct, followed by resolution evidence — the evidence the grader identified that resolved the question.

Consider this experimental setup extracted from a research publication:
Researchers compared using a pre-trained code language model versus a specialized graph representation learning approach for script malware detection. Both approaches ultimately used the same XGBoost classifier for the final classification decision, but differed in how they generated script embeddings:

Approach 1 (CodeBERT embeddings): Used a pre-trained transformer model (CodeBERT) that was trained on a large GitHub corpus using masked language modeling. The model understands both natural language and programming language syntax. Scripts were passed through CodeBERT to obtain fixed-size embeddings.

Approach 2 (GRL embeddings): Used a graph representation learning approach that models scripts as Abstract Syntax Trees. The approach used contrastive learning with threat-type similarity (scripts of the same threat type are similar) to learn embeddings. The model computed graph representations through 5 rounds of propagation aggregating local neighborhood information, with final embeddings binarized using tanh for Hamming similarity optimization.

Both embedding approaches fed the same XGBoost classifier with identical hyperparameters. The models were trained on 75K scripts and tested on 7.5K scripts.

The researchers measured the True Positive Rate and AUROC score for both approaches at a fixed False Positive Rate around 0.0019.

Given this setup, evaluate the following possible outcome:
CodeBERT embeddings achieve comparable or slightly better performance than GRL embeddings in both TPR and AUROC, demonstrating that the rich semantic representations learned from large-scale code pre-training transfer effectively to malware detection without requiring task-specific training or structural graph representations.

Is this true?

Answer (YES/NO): NO